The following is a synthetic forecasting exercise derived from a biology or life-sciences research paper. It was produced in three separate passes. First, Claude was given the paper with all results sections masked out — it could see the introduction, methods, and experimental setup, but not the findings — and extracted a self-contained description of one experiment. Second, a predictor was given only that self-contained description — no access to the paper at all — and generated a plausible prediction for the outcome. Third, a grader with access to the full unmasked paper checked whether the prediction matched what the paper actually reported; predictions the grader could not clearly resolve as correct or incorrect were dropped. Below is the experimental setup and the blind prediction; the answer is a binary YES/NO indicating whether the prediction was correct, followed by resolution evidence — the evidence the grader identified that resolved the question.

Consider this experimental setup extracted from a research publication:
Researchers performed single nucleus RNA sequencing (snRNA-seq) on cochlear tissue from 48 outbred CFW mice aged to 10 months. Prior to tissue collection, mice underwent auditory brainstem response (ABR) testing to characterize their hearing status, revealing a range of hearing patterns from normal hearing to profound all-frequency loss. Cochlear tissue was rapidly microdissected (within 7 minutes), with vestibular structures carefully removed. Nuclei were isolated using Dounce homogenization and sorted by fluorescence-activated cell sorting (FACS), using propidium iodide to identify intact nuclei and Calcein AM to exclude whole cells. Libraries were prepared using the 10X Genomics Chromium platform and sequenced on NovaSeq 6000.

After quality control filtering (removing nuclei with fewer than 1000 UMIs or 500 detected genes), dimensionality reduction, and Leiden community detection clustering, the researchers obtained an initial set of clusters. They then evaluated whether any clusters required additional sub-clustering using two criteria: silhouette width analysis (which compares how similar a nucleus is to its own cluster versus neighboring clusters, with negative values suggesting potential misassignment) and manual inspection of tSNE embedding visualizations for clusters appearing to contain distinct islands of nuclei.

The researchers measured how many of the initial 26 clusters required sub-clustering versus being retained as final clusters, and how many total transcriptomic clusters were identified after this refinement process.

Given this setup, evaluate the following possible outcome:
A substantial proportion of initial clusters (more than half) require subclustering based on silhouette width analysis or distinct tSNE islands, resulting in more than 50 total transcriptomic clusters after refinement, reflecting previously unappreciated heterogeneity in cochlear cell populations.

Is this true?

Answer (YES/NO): NO